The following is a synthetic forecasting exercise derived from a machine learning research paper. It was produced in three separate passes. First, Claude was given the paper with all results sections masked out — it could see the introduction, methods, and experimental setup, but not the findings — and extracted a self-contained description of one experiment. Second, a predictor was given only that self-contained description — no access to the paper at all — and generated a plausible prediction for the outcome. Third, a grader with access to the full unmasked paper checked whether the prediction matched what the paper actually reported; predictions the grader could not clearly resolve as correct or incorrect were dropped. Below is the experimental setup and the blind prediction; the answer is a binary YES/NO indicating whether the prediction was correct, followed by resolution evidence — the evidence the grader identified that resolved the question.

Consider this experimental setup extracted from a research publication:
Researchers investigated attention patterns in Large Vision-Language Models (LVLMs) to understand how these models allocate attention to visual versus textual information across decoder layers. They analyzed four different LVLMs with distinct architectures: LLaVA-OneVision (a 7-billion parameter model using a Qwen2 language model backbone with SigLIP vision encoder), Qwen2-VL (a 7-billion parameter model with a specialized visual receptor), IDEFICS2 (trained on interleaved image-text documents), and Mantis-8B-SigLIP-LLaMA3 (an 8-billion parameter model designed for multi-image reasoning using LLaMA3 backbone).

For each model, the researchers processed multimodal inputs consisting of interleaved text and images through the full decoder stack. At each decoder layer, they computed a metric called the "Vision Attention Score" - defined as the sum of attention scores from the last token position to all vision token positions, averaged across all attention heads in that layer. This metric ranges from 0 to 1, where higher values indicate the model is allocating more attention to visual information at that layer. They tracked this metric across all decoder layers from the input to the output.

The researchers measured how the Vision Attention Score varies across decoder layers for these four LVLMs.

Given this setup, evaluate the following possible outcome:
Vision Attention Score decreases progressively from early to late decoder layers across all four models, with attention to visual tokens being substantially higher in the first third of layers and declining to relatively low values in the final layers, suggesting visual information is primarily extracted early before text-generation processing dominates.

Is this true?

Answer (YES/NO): NO